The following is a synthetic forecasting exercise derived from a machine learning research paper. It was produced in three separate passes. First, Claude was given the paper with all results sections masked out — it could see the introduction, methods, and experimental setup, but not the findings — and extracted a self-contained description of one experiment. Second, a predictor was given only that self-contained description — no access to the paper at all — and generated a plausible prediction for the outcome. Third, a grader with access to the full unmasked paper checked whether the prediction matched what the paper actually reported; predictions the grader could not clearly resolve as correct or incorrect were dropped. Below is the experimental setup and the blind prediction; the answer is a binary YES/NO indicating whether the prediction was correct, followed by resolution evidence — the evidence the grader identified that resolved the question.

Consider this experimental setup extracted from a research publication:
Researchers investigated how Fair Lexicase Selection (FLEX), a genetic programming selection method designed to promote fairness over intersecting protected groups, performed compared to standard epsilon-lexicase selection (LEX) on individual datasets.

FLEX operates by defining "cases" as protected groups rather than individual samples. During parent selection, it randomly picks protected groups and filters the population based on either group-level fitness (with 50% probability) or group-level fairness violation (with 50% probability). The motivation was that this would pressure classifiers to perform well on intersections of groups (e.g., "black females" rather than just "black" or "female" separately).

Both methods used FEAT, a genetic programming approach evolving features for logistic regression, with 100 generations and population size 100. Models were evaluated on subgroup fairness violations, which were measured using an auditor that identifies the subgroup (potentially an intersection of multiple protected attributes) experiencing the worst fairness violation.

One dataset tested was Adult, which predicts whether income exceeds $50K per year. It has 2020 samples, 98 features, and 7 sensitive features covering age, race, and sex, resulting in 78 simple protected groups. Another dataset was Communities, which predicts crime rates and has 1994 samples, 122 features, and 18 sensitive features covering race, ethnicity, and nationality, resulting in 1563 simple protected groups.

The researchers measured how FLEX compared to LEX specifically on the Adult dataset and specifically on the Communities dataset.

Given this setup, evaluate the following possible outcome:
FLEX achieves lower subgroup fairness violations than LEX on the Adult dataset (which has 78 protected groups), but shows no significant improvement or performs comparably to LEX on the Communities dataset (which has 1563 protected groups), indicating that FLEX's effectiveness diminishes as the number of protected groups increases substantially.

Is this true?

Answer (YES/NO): NO